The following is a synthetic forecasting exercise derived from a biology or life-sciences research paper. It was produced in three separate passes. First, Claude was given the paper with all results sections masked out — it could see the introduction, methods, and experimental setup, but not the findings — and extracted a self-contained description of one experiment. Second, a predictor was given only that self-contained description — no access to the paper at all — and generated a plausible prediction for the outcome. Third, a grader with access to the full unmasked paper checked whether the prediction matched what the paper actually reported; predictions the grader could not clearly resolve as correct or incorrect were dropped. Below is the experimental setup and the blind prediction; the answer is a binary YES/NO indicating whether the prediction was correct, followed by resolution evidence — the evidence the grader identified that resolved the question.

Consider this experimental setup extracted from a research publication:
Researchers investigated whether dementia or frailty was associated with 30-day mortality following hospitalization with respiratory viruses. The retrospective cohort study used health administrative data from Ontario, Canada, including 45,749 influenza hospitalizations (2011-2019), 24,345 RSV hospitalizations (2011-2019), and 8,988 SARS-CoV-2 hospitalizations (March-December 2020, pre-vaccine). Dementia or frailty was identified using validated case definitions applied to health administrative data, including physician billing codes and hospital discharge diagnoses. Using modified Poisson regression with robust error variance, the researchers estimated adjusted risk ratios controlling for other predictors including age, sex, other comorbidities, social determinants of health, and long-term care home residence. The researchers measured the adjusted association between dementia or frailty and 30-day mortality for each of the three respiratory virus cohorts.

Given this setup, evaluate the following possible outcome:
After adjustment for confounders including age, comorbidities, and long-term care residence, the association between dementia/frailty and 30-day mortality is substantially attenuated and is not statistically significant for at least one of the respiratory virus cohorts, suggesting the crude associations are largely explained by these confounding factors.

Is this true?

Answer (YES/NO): YES